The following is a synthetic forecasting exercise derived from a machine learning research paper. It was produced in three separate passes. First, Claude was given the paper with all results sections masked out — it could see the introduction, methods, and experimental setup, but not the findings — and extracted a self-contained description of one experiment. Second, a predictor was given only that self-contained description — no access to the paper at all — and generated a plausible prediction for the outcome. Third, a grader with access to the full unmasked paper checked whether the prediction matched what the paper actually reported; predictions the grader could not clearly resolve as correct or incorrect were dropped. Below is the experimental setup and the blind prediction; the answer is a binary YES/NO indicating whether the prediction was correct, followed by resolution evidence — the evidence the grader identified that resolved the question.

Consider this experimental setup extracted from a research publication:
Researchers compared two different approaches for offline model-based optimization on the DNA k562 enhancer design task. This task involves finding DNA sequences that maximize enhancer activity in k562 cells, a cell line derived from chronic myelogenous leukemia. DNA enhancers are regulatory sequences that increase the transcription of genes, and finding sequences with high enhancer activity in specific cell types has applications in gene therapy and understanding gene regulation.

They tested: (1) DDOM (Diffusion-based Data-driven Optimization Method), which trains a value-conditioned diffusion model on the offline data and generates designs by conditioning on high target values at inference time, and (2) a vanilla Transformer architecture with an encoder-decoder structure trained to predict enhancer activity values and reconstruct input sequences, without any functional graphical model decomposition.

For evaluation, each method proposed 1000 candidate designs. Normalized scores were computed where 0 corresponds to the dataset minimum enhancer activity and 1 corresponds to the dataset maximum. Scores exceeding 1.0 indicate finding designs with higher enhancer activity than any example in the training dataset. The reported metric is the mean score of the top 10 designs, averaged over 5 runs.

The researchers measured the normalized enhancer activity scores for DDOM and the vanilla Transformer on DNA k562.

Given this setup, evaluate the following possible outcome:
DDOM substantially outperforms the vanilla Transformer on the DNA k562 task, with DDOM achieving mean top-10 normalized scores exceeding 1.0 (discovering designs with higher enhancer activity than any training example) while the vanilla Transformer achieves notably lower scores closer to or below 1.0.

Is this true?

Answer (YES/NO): NO